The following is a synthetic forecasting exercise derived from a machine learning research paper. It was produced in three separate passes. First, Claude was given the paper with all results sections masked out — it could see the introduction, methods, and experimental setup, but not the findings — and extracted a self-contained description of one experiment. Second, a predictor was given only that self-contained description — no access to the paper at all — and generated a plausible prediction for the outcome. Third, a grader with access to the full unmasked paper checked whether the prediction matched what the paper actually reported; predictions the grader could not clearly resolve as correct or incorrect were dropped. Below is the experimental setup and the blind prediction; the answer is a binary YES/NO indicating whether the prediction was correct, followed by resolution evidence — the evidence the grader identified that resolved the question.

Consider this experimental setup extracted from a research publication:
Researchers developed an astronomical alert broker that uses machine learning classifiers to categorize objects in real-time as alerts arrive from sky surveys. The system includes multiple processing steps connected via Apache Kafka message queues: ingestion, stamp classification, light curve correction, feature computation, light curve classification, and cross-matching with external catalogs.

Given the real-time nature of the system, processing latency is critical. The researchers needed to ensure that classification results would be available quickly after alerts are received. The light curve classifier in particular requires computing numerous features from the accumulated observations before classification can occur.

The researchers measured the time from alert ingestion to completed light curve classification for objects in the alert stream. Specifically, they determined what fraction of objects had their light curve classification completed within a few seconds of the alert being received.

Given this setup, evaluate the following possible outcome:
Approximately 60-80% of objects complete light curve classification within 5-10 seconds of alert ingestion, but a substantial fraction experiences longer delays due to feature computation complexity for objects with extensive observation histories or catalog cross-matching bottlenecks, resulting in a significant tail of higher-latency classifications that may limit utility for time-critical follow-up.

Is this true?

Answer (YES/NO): NO